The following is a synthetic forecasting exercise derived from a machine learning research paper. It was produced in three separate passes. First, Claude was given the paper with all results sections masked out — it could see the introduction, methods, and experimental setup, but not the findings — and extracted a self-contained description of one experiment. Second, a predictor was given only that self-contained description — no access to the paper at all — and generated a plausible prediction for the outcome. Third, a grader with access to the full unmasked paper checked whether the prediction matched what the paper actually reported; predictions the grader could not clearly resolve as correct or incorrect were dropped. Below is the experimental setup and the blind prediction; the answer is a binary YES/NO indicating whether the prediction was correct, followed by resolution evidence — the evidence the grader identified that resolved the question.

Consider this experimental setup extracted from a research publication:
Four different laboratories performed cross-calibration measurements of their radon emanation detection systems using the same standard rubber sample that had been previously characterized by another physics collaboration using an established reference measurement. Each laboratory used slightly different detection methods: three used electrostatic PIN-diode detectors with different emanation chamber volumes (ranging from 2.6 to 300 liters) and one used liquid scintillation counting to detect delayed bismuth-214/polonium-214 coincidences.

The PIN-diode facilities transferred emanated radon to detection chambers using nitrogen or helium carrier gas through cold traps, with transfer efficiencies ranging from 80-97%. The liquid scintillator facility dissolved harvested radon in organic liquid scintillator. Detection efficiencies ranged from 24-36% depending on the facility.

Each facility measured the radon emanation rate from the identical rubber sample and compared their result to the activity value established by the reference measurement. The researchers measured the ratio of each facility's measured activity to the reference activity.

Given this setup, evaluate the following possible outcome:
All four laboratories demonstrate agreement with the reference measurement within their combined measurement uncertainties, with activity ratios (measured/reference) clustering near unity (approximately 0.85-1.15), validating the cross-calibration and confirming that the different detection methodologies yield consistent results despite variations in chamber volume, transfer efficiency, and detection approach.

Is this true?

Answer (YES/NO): NO